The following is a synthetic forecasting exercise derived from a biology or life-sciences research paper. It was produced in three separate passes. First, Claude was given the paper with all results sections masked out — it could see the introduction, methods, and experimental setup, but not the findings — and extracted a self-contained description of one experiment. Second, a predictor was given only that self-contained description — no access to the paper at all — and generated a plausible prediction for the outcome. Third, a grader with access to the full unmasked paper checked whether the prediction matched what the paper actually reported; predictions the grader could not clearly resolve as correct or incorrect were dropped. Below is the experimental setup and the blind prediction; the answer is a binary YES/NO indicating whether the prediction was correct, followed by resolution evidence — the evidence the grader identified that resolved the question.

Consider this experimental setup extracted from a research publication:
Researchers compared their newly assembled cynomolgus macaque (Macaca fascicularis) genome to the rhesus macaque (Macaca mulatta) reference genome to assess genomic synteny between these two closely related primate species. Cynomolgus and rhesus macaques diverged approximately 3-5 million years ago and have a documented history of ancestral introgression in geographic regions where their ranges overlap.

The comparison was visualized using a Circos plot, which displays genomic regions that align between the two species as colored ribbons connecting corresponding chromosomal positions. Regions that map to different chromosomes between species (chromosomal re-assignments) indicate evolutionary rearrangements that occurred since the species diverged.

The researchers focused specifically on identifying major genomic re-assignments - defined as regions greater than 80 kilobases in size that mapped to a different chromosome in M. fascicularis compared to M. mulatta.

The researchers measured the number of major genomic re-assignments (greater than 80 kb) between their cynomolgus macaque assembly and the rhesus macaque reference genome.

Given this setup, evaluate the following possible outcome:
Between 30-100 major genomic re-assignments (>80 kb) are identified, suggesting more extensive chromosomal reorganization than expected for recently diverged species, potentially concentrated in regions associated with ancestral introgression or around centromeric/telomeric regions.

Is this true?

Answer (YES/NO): NO